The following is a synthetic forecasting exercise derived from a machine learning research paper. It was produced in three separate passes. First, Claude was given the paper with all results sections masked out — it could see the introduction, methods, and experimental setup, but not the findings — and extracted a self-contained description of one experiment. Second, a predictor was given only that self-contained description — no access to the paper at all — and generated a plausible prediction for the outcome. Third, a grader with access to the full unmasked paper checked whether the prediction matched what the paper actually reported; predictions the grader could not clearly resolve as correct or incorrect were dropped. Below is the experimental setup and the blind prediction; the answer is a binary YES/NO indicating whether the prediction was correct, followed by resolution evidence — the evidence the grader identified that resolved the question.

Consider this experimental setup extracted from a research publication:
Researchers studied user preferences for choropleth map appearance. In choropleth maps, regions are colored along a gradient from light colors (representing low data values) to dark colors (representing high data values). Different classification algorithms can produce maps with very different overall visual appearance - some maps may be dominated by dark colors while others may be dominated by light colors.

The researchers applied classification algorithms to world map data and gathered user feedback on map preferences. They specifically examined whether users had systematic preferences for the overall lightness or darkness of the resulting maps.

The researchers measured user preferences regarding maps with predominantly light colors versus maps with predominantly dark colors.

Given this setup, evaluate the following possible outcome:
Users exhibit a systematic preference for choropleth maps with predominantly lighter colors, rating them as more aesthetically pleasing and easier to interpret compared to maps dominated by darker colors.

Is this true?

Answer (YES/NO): NO